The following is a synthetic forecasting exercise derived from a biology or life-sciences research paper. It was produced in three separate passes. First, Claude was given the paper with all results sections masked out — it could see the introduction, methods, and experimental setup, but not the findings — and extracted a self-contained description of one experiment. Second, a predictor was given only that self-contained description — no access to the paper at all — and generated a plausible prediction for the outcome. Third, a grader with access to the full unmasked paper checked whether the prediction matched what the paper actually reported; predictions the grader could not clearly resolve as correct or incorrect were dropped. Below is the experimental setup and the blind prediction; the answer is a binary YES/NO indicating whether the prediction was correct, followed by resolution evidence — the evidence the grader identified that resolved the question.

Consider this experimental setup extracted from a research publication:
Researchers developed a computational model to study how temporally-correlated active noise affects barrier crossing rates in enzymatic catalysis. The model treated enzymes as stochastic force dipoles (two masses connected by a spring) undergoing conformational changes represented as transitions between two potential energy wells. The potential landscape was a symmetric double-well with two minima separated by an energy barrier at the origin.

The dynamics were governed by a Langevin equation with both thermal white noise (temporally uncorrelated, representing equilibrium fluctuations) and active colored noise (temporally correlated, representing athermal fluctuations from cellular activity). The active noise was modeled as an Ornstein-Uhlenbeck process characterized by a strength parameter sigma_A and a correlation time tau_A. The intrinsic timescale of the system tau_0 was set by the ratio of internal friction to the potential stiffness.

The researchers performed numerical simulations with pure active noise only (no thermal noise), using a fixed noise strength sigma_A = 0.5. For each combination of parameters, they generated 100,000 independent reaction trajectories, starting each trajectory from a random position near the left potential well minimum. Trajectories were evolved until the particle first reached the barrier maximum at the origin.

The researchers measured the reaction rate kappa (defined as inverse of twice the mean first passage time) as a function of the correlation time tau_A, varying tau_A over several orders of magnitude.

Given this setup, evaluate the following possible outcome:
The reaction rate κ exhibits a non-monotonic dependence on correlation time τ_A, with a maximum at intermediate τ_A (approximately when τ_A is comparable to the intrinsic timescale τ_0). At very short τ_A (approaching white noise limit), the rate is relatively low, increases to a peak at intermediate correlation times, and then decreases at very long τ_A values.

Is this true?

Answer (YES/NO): YES